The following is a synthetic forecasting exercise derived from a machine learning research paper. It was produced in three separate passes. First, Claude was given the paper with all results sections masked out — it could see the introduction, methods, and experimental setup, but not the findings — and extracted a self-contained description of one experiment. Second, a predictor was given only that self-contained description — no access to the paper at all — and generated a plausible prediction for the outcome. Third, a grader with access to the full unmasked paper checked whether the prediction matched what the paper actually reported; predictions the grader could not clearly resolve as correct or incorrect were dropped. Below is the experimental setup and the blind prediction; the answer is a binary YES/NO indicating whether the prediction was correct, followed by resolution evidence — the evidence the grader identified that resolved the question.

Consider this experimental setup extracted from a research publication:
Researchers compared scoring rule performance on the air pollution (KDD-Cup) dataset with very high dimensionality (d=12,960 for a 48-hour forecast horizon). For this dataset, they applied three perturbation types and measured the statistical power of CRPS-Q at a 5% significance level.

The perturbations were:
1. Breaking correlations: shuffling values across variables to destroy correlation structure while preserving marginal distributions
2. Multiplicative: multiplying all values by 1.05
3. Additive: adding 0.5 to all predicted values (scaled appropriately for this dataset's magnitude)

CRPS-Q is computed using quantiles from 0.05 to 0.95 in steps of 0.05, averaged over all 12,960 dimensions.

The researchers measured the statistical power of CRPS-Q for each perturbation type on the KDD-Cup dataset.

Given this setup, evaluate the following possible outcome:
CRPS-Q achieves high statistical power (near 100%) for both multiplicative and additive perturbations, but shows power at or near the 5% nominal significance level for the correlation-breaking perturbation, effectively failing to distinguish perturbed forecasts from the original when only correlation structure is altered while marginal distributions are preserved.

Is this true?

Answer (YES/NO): NO